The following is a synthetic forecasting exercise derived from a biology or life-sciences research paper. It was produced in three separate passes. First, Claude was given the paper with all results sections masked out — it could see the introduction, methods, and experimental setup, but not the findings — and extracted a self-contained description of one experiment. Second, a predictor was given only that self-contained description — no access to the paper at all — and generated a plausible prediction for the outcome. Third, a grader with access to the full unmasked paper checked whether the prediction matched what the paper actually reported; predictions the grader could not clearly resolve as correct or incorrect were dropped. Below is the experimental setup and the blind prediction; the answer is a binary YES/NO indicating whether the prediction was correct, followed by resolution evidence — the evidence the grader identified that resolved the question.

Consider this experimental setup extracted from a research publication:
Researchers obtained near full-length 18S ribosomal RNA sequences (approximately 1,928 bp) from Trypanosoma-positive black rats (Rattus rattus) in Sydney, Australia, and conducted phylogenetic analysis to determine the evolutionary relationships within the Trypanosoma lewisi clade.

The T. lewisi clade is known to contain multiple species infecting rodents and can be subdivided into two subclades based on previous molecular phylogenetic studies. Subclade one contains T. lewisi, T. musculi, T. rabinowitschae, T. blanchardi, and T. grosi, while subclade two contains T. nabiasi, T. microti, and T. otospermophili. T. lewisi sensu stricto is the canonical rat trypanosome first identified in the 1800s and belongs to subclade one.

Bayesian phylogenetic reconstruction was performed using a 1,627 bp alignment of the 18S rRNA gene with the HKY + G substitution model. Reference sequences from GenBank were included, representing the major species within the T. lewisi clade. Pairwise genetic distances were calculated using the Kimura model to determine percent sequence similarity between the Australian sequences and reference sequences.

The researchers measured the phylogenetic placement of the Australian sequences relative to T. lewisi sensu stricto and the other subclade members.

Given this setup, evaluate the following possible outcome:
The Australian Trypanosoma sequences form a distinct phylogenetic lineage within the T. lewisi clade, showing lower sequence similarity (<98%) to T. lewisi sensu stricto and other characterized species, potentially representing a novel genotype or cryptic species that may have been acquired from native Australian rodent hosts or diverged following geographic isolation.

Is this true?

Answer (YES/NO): NO